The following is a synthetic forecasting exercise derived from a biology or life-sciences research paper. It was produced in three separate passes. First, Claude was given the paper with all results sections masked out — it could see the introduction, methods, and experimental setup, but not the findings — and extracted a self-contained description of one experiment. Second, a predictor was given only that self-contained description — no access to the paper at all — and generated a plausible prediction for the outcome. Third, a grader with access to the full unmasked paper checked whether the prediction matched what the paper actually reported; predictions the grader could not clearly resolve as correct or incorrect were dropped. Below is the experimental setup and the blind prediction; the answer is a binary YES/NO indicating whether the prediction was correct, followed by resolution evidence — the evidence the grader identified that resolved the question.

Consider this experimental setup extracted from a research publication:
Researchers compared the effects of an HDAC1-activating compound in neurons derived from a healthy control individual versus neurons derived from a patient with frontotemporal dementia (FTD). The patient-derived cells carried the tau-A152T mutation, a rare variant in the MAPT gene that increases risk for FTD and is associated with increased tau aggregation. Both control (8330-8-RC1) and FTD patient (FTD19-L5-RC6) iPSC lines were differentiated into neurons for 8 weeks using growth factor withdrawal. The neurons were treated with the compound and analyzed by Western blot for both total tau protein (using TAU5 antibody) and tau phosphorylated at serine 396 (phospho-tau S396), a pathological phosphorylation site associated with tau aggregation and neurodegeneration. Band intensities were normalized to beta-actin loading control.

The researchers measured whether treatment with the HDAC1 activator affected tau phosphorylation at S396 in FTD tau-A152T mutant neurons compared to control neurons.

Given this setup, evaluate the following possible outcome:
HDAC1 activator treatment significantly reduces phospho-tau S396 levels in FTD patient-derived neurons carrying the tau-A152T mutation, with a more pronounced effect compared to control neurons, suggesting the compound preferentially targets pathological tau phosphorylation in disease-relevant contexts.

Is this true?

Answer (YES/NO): NO